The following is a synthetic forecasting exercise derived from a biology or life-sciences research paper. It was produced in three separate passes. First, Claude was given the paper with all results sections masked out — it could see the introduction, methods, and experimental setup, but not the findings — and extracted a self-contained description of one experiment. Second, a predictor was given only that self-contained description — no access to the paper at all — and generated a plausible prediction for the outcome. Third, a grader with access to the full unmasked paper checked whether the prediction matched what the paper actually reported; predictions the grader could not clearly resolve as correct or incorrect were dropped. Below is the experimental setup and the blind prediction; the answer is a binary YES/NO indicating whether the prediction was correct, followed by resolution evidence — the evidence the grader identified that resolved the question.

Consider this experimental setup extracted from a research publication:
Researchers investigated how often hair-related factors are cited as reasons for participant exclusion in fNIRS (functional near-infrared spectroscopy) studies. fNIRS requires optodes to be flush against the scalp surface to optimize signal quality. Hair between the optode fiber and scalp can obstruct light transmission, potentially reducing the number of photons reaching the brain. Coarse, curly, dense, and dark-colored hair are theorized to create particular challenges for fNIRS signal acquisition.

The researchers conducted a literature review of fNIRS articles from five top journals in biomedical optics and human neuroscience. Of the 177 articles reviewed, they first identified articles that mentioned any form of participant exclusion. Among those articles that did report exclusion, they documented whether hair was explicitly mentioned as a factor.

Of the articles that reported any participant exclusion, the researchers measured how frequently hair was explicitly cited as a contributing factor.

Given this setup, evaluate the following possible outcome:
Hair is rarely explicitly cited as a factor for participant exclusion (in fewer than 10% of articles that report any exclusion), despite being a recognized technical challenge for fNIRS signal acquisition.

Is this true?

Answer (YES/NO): NO